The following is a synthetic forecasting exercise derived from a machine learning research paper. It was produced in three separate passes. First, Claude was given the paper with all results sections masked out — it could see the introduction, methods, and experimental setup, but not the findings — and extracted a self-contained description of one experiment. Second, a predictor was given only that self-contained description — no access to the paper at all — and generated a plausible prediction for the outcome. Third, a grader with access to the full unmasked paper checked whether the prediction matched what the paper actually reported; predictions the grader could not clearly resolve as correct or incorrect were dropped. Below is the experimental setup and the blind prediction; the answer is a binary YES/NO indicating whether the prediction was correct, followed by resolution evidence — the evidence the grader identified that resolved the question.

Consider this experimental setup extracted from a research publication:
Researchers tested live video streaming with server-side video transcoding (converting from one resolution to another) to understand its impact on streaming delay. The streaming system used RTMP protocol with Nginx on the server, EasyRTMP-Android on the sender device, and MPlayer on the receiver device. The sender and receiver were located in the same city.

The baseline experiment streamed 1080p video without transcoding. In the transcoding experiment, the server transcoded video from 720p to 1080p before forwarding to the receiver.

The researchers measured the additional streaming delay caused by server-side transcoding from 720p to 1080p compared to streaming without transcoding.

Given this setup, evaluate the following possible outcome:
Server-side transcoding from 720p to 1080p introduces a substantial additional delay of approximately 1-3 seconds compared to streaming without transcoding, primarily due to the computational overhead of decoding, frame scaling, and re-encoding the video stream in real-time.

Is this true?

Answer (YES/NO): NO